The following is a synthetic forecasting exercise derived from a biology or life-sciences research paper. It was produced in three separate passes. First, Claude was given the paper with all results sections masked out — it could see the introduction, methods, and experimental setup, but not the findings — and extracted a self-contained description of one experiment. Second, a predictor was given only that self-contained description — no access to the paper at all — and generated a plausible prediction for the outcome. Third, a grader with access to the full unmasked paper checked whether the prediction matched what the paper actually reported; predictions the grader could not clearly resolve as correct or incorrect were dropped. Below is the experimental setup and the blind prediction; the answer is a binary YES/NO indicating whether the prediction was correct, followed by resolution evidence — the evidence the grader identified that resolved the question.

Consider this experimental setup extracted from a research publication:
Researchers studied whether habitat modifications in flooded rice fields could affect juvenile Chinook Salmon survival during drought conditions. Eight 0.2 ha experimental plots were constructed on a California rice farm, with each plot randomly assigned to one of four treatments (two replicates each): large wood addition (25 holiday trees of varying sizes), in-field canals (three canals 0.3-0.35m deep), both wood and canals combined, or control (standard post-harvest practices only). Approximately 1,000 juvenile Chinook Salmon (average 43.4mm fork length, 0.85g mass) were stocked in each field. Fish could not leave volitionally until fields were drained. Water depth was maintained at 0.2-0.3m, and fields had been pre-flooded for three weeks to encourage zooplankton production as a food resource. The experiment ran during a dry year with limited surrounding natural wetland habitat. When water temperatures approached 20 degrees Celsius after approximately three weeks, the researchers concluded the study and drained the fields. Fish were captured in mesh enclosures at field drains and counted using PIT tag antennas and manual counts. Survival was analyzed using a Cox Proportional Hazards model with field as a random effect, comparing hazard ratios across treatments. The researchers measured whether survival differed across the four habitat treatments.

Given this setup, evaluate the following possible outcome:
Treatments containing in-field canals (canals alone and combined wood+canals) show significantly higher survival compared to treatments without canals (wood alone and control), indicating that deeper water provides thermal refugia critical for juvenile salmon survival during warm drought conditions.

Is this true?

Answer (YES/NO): NO